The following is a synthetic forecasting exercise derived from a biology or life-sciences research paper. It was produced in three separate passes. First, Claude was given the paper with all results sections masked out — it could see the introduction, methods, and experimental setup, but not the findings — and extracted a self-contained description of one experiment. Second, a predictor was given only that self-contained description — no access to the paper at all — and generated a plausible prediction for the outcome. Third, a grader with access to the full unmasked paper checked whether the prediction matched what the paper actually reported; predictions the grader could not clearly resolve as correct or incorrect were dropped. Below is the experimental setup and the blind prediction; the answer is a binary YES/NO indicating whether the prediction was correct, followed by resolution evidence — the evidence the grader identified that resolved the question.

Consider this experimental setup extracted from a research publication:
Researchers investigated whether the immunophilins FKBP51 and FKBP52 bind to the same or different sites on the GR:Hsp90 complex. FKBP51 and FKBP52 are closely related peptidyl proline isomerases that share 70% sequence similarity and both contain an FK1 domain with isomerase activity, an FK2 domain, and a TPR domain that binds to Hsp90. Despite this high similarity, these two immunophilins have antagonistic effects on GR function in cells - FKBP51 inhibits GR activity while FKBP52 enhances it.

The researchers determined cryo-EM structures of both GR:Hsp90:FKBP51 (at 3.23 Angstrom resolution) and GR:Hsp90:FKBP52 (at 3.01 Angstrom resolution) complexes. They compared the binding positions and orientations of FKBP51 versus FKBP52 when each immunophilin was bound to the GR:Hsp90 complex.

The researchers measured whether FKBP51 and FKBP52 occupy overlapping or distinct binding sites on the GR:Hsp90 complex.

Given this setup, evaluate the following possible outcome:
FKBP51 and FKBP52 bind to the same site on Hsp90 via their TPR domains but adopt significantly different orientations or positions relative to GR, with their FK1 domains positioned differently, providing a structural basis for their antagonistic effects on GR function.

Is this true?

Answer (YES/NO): NO